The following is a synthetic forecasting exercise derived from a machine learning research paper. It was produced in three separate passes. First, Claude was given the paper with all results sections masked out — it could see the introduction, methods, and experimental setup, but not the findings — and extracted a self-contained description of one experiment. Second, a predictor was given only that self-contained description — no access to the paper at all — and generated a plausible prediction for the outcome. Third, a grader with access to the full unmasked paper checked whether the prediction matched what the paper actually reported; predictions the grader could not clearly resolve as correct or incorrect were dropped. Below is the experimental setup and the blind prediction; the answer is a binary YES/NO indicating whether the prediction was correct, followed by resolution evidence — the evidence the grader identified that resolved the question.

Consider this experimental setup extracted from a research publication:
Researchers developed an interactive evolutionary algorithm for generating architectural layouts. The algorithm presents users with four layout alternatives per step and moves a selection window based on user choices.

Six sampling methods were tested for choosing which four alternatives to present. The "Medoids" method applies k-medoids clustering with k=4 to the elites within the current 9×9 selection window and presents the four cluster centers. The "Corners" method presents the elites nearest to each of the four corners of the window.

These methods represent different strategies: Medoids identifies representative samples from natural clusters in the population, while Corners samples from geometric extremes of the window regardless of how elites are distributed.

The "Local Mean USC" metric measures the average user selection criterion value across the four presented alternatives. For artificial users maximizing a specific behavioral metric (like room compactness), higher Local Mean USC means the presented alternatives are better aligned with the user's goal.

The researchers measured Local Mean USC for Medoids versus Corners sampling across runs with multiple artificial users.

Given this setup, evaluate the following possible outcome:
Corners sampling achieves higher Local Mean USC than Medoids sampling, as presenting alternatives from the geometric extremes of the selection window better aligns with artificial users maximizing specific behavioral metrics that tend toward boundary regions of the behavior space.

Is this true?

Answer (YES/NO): YES